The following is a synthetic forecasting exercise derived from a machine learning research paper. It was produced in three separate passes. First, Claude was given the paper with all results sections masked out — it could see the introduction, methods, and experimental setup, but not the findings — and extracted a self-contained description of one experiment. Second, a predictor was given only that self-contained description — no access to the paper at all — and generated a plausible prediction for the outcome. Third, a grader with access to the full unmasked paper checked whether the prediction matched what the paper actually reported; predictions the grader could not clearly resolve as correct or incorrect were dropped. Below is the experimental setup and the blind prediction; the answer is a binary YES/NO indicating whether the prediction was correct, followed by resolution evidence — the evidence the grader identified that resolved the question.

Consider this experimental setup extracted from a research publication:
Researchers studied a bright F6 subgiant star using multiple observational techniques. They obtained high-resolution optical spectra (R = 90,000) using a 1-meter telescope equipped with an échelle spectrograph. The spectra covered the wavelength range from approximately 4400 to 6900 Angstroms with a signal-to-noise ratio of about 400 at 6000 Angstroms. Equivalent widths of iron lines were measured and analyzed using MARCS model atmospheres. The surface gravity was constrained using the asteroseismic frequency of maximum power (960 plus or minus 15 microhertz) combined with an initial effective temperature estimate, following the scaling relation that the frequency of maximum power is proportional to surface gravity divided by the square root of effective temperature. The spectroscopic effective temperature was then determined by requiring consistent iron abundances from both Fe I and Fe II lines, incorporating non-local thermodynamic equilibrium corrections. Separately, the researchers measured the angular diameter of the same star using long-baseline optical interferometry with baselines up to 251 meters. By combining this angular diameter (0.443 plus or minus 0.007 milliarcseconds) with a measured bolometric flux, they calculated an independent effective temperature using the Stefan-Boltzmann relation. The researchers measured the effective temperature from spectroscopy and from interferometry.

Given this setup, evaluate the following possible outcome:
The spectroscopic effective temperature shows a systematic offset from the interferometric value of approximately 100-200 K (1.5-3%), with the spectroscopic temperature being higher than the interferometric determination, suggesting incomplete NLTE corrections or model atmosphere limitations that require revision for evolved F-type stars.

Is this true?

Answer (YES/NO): NO